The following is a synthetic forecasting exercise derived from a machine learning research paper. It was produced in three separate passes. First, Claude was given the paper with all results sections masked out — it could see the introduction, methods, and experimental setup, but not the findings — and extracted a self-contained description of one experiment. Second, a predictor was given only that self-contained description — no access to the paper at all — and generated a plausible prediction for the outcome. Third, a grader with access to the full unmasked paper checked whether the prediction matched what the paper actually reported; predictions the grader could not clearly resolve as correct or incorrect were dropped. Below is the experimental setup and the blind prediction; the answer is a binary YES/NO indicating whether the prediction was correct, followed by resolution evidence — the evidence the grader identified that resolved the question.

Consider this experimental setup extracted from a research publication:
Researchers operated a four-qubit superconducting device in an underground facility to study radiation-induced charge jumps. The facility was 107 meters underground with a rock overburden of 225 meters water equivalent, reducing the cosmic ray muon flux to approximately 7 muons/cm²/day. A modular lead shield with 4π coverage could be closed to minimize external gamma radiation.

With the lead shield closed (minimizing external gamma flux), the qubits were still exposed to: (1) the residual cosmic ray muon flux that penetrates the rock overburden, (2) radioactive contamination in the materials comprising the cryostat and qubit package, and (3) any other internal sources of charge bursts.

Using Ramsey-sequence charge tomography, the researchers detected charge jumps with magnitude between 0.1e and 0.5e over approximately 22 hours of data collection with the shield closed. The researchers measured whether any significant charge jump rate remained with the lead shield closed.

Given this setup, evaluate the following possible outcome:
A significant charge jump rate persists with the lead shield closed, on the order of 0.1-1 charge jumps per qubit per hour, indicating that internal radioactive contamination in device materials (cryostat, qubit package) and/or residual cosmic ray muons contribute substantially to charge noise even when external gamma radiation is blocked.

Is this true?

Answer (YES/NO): YES